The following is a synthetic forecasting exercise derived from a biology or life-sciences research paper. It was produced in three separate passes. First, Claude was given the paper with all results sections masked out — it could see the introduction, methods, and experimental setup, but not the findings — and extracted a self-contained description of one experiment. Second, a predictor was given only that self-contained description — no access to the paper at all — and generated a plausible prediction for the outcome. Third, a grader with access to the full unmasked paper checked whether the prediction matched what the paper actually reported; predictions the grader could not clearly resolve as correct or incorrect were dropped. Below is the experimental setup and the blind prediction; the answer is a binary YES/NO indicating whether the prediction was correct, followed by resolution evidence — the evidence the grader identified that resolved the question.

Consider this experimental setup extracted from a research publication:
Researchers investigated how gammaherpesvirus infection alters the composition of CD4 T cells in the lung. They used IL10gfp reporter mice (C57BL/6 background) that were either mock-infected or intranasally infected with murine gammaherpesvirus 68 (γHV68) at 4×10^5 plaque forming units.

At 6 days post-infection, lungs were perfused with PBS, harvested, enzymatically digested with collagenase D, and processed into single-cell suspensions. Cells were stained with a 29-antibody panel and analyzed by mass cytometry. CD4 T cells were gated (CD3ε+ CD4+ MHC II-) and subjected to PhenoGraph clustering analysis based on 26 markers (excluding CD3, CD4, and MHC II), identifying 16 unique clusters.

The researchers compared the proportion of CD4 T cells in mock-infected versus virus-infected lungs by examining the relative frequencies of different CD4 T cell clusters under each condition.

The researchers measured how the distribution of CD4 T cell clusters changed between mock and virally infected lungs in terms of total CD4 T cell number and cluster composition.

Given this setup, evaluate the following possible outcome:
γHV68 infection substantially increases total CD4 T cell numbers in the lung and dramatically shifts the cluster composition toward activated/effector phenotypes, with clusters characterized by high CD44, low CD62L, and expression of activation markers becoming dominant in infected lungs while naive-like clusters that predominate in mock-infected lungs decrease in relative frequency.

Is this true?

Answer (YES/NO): YES